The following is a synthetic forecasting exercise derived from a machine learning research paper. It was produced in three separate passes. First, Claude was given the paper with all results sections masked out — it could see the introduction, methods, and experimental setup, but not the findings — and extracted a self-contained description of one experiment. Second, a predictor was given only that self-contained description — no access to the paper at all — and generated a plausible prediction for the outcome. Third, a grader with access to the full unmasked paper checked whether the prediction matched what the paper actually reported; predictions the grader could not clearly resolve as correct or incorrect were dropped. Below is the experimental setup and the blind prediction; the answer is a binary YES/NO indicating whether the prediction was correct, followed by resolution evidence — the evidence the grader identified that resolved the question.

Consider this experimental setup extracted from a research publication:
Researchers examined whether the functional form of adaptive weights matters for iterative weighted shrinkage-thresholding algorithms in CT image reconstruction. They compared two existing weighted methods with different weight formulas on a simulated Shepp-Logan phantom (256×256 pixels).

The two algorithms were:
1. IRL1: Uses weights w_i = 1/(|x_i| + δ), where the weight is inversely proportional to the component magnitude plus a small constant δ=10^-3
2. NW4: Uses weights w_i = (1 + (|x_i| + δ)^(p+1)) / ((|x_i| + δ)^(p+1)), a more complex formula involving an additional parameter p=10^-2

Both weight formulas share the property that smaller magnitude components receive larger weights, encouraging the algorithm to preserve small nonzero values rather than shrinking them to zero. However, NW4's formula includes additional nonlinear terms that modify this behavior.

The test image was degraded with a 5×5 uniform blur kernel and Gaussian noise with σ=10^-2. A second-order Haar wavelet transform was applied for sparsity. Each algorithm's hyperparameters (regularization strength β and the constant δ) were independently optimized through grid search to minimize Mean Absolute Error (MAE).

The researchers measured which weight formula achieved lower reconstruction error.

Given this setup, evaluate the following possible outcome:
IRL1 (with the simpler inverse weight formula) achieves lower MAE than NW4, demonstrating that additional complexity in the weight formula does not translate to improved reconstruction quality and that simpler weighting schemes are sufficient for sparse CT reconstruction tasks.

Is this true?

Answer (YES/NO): YES